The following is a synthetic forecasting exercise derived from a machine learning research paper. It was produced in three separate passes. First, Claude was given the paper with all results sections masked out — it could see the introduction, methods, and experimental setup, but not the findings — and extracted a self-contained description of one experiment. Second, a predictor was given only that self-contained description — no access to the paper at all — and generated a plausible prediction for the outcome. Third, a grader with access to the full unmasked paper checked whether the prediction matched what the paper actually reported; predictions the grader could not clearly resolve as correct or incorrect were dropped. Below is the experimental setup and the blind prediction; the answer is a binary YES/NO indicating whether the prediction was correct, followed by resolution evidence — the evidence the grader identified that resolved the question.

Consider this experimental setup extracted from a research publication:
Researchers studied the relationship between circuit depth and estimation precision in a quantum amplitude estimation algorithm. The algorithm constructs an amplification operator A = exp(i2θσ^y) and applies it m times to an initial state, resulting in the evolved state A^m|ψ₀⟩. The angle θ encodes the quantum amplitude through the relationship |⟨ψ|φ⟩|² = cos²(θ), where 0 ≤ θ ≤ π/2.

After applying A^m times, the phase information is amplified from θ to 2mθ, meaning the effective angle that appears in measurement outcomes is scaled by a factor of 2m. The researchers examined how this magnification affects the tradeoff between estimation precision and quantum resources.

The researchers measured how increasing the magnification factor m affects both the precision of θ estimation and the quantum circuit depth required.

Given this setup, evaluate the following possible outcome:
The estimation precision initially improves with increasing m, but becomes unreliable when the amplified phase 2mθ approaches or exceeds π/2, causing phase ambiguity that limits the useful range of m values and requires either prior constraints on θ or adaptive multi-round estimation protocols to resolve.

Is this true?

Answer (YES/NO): NO